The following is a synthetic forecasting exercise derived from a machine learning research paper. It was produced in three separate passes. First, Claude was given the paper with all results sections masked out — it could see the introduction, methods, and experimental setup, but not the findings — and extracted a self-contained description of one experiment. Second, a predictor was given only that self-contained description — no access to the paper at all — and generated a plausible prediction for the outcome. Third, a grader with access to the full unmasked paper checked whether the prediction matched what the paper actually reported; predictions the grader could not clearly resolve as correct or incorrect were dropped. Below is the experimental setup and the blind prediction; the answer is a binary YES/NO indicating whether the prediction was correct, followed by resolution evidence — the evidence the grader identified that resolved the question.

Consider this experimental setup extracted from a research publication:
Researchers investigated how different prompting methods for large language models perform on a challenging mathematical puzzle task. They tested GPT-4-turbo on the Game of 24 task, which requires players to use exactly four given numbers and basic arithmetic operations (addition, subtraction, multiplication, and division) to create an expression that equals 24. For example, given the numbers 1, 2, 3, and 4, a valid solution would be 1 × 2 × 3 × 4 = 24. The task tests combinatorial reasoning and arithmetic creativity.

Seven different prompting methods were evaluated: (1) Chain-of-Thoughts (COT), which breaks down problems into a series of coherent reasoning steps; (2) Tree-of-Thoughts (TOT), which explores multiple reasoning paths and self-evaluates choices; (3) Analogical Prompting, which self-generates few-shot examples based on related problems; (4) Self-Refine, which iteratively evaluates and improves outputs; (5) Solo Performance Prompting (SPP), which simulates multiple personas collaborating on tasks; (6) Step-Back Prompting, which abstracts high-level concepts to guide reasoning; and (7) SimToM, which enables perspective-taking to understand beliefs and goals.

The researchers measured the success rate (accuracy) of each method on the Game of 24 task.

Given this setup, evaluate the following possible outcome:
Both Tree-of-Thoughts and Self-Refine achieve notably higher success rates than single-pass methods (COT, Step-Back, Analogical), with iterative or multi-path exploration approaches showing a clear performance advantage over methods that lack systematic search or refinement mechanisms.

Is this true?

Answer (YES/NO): NO